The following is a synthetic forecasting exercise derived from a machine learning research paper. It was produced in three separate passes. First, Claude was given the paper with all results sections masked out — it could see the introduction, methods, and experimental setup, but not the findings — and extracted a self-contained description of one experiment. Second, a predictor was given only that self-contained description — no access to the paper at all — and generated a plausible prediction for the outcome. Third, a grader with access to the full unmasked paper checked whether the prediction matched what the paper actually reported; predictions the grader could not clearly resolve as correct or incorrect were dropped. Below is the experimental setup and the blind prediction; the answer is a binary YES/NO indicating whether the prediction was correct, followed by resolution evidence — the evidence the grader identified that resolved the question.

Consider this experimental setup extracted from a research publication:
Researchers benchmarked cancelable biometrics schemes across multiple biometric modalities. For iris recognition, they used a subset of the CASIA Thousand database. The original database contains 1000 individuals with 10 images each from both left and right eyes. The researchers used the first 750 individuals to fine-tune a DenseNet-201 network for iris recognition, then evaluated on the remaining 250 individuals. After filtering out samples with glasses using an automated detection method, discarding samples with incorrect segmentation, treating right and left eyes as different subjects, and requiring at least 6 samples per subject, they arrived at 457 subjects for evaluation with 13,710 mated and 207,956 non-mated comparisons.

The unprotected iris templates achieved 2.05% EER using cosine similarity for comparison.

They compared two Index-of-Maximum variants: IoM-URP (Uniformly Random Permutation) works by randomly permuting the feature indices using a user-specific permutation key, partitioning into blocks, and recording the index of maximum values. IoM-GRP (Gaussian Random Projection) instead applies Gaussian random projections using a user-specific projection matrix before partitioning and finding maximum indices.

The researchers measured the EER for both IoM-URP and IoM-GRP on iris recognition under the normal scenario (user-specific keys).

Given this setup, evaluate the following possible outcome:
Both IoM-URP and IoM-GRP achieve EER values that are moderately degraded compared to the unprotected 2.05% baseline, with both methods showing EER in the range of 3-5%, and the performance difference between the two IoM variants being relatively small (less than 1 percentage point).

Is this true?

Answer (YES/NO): NO